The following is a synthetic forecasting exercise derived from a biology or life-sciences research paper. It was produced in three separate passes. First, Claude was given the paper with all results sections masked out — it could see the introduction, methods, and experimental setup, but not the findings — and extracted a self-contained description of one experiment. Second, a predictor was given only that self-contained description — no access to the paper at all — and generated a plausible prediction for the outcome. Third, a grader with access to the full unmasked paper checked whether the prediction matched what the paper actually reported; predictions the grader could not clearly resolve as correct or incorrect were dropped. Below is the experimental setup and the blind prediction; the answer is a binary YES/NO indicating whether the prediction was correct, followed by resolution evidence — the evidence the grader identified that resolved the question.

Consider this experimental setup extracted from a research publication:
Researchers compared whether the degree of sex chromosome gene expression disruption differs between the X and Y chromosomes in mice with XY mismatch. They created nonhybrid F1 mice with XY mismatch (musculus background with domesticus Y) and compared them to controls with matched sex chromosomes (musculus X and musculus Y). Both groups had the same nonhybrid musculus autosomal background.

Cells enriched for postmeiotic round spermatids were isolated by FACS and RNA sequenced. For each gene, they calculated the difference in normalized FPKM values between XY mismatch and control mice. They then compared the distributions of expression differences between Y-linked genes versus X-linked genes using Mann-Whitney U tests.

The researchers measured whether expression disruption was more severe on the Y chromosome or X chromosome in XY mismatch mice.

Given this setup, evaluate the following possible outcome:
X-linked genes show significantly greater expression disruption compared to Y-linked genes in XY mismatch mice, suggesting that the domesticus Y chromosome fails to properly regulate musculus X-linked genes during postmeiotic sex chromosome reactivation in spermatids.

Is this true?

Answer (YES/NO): NO